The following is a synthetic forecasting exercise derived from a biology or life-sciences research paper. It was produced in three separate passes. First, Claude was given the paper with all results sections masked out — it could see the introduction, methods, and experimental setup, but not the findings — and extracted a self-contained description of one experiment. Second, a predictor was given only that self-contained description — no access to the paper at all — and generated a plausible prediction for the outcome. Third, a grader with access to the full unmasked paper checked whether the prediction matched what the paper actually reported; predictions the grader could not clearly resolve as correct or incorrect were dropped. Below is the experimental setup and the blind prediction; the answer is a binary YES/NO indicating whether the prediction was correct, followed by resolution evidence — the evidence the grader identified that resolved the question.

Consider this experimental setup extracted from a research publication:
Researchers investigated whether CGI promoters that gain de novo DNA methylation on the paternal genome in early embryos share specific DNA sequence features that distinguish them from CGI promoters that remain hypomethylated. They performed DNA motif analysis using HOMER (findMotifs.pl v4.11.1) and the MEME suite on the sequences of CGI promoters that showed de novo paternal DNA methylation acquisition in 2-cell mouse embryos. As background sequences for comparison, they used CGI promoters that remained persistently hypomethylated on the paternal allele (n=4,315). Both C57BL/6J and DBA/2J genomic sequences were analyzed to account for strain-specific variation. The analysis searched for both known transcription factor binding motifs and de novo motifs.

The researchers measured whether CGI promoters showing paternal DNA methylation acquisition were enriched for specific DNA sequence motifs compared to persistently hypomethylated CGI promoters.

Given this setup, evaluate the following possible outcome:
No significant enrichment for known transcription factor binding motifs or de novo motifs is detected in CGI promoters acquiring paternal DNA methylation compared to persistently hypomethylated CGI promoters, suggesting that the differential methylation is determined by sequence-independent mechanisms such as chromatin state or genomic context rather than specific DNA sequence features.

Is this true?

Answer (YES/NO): YES